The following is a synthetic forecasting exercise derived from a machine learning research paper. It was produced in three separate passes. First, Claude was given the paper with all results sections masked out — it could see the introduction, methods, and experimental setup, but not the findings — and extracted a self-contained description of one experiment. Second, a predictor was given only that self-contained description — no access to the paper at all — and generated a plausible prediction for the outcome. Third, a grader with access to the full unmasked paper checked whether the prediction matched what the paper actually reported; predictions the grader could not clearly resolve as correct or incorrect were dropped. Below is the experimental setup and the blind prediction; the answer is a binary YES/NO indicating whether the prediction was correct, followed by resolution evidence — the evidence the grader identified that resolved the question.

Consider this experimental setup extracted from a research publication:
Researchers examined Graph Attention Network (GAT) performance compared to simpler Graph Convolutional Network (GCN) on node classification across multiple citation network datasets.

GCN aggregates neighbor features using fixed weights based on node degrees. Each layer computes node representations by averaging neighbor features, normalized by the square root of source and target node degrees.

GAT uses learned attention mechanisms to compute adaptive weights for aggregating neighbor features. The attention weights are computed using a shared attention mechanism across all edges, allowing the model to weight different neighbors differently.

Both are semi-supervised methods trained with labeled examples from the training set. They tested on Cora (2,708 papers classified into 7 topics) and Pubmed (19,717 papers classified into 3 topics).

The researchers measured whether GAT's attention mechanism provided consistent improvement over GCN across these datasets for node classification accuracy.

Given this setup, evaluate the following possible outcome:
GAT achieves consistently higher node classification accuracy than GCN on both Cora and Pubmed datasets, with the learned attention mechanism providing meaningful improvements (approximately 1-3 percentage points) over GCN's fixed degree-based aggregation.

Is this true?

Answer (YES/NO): NO